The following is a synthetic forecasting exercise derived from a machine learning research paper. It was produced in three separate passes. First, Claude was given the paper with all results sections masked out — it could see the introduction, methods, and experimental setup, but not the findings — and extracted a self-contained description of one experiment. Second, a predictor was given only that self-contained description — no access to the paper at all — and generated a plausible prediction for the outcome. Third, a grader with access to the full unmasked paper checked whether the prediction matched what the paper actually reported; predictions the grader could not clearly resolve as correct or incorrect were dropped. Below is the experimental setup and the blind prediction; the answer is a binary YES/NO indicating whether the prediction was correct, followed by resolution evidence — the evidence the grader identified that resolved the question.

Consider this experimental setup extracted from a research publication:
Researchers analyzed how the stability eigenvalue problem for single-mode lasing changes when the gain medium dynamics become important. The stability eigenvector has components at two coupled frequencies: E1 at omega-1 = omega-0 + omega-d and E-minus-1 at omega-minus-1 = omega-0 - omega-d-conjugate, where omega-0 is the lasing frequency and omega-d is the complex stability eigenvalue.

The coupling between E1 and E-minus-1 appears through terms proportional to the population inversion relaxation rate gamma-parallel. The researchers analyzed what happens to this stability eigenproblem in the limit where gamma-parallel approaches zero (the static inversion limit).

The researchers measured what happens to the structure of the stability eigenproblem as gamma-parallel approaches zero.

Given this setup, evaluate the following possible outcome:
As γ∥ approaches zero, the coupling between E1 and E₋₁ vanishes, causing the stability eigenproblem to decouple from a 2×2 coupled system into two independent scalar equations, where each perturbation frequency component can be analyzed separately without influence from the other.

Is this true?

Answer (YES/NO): YES